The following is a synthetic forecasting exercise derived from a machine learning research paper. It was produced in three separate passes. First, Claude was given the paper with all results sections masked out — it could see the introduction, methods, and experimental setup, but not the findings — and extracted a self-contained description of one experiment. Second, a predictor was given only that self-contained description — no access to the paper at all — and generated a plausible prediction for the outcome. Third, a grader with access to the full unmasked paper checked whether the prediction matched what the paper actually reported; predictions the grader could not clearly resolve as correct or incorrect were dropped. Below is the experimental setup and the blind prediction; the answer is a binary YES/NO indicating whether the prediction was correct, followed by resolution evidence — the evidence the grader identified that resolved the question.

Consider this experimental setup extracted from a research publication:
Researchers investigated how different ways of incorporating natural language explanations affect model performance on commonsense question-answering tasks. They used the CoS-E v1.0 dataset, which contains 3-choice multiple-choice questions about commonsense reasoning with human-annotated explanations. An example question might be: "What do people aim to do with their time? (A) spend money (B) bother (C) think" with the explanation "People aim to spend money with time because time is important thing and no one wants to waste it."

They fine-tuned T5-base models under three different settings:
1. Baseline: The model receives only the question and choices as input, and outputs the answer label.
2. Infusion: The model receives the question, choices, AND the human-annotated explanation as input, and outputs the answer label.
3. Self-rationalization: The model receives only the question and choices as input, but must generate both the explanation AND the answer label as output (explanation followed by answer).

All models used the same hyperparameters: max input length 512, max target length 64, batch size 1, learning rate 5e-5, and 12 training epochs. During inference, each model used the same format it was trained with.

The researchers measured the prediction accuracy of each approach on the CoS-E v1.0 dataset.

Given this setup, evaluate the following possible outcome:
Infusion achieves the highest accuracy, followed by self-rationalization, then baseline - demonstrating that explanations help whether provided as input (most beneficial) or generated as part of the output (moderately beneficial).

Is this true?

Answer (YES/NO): NO